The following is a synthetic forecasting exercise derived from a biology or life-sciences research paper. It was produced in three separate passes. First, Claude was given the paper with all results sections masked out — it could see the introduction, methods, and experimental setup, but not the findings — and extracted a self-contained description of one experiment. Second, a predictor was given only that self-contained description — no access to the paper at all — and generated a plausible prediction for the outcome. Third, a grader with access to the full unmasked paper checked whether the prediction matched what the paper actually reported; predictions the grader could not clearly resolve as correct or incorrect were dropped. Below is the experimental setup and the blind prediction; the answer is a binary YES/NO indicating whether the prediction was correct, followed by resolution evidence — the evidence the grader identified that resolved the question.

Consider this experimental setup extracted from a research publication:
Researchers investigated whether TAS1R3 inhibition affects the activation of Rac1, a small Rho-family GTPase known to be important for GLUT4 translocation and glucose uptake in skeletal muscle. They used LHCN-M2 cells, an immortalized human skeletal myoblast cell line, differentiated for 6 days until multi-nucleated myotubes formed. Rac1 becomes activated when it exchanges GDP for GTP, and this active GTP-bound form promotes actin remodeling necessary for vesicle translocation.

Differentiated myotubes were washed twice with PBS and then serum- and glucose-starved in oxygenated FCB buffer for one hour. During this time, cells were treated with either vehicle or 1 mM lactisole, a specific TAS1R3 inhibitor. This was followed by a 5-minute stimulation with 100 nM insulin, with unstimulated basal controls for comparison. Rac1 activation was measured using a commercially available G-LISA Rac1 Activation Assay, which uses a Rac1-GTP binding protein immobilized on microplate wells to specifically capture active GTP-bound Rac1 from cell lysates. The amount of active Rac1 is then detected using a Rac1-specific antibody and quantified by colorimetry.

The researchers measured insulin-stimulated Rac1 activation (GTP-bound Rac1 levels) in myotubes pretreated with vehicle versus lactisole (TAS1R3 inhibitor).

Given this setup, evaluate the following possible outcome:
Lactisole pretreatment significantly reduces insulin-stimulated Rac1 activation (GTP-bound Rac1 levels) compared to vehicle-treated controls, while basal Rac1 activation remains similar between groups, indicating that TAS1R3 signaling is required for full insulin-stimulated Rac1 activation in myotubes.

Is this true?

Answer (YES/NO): YES